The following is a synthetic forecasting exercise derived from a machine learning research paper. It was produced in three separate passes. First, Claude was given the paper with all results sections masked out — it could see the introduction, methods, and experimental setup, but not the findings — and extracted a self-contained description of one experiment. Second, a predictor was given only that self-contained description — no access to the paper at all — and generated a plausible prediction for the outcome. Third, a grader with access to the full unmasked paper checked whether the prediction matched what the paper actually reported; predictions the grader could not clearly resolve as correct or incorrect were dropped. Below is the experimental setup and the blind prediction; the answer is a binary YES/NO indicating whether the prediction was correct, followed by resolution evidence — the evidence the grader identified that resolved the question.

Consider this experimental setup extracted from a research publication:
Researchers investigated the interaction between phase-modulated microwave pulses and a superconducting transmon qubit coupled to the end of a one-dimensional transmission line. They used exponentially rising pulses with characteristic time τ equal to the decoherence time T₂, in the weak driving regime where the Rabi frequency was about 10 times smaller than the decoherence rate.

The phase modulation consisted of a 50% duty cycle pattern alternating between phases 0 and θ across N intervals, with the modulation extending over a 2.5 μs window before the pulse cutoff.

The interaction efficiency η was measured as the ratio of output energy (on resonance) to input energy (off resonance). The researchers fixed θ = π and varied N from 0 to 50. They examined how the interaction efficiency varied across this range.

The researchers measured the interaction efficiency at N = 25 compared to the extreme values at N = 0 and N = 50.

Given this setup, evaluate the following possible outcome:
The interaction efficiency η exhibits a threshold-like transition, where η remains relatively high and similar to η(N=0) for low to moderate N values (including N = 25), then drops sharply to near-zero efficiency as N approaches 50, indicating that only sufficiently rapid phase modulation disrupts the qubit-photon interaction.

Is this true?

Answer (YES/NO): NO